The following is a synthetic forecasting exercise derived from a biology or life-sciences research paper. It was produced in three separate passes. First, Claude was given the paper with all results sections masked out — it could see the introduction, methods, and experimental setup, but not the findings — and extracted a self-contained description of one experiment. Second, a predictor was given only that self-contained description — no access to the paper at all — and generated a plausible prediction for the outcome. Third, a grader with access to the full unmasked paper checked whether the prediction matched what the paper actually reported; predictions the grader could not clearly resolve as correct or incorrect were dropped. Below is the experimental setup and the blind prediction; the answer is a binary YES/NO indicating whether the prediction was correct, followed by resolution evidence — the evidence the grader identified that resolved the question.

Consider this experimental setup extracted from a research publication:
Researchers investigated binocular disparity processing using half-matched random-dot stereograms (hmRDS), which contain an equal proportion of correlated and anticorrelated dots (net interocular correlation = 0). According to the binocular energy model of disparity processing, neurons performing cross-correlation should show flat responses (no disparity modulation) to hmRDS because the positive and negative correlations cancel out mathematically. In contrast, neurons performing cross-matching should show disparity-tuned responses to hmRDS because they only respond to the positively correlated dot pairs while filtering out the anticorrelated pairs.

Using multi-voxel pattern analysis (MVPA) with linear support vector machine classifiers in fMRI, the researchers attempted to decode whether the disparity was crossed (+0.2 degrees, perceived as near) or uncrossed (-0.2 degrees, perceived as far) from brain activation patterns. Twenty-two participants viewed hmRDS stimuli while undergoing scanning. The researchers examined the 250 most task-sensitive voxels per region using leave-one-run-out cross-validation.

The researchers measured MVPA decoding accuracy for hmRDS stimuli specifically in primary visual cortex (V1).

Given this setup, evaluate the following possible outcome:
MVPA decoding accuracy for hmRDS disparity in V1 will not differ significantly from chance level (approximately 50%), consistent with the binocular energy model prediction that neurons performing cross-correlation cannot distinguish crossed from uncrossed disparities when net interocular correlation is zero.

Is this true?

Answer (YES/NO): YES